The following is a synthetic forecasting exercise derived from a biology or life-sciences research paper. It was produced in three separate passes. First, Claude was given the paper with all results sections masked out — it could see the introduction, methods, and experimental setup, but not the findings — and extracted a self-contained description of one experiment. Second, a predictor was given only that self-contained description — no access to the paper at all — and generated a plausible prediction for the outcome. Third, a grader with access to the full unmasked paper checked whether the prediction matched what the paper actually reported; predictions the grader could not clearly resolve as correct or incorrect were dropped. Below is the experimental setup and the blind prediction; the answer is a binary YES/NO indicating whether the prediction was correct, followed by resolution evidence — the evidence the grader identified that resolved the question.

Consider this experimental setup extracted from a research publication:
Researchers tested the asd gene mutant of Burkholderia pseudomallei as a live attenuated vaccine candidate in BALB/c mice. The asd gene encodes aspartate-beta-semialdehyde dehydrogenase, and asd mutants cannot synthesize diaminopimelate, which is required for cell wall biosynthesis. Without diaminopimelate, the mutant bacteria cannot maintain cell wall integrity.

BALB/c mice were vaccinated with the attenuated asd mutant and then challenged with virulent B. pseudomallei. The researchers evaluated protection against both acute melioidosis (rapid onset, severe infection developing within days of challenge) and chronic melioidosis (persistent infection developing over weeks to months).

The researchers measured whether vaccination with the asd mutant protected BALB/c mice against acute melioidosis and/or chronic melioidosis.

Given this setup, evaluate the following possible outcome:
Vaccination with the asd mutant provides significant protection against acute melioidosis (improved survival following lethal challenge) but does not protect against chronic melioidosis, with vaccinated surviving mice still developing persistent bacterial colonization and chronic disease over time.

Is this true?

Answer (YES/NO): YES